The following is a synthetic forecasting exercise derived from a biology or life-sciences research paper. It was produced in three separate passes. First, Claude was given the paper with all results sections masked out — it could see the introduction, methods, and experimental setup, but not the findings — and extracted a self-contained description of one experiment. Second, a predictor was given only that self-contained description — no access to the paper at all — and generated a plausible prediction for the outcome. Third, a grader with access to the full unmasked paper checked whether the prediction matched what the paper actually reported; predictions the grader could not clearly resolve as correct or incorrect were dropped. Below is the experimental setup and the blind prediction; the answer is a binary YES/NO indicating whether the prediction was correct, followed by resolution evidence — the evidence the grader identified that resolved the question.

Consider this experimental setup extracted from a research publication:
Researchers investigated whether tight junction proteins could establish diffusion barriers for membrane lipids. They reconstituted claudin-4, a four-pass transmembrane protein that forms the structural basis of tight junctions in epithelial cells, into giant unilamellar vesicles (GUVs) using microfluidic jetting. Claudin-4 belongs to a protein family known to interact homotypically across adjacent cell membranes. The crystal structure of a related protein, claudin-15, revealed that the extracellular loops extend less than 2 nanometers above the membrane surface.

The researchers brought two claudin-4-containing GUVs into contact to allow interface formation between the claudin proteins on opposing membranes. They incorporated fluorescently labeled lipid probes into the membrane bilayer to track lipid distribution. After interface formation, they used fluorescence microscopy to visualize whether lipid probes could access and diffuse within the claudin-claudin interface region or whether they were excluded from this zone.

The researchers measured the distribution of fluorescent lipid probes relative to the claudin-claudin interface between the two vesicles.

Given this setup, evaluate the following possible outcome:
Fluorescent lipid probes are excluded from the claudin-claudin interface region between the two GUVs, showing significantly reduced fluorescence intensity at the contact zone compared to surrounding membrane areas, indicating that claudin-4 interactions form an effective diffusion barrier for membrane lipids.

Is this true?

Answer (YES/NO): NO